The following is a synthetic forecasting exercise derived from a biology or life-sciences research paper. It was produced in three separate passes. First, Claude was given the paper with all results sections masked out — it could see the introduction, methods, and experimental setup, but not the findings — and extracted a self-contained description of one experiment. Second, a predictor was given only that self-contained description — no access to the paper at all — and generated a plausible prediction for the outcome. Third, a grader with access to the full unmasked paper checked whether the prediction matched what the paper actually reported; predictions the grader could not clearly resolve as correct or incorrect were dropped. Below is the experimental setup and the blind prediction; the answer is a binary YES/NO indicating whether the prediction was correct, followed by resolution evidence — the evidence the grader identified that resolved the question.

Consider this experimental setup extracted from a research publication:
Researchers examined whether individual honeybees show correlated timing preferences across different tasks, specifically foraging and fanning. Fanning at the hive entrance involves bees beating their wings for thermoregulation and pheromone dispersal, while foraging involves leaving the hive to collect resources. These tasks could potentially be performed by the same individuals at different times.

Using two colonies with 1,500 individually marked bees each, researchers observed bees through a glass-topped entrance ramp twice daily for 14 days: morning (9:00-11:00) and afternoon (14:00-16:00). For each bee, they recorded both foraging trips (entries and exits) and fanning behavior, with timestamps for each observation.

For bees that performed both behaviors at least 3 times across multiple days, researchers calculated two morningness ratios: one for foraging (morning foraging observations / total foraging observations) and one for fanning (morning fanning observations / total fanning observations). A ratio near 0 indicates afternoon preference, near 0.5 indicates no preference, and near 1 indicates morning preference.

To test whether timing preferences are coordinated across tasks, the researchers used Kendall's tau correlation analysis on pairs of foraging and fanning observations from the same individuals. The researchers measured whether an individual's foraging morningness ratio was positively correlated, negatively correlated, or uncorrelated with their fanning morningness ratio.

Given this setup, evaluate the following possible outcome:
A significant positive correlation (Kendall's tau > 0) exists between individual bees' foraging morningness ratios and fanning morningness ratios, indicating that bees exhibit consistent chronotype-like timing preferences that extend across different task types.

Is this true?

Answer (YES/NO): YES